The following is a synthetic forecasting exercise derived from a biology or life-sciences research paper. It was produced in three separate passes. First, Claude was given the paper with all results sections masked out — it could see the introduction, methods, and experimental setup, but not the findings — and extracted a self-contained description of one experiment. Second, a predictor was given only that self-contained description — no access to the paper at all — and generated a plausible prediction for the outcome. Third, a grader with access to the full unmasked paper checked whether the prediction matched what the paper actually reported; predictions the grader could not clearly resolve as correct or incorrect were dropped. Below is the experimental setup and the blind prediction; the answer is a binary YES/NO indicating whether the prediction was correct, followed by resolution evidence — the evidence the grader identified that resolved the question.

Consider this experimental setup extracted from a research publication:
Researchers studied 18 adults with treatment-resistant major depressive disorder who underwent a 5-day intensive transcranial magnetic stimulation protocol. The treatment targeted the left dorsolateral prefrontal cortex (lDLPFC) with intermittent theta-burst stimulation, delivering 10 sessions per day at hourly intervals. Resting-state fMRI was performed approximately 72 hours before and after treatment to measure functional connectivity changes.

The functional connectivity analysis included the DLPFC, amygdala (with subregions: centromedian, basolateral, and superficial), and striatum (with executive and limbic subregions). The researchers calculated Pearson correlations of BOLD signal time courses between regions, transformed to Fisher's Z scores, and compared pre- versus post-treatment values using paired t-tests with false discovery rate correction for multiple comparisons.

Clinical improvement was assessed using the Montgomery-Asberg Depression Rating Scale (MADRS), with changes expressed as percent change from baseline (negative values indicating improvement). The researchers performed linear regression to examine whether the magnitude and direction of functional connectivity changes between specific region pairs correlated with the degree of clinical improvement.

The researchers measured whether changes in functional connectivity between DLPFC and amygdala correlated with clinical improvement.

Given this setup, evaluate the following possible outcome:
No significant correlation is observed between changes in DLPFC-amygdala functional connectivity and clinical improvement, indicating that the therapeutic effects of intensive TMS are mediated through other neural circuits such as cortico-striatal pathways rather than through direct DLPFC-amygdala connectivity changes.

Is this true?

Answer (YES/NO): NO